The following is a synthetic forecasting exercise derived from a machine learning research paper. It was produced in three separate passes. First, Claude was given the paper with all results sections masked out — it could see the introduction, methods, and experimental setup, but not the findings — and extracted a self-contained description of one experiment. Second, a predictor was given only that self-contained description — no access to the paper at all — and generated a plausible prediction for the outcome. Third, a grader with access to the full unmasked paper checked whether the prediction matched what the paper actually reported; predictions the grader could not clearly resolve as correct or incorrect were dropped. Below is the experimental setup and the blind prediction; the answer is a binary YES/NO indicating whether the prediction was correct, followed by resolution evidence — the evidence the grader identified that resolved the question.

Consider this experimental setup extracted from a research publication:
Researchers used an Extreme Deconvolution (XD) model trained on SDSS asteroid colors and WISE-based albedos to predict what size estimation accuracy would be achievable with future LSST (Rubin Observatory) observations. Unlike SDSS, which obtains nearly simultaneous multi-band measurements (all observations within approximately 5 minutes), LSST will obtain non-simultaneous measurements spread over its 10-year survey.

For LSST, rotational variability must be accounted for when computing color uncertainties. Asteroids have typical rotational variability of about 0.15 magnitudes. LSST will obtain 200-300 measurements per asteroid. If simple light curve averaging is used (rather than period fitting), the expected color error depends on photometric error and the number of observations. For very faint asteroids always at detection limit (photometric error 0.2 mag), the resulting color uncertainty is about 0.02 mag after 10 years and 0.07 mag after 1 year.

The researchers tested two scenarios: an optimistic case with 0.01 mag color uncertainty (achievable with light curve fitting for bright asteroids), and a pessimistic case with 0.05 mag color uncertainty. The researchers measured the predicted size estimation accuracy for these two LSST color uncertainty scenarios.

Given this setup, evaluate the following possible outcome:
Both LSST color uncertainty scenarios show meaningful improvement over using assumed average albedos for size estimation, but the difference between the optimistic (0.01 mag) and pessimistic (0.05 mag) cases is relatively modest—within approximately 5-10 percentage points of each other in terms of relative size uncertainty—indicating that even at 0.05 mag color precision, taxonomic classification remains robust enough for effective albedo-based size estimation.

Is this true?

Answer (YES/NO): NO